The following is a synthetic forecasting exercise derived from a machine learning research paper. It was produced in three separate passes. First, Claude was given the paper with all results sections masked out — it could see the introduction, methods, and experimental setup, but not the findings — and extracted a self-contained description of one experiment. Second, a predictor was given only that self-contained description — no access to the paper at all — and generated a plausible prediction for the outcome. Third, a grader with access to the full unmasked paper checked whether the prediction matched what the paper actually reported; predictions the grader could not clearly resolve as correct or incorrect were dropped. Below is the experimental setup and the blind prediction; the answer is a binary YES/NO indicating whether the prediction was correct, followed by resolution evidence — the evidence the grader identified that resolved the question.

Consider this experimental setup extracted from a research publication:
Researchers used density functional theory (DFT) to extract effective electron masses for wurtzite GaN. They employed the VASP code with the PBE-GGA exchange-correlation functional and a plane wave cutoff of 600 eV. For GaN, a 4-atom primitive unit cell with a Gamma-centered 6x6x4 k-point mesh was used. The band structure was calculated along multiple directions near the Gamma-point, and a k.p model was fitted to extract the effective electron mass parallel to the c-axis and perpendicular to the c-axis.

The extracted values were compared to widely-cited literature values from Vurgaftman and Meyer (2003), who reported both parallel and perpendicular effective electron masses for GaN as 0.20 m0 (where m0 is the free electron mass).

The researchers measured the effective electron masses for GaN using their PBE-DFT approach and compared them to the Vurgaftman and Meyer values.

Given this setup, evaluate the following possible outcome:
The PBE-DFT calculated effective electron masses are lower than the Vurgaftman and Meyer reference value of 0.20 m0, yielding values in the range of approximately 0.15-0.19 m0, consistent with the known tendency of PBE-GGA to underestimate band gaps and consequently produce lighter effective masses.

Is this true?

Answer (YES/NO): YES